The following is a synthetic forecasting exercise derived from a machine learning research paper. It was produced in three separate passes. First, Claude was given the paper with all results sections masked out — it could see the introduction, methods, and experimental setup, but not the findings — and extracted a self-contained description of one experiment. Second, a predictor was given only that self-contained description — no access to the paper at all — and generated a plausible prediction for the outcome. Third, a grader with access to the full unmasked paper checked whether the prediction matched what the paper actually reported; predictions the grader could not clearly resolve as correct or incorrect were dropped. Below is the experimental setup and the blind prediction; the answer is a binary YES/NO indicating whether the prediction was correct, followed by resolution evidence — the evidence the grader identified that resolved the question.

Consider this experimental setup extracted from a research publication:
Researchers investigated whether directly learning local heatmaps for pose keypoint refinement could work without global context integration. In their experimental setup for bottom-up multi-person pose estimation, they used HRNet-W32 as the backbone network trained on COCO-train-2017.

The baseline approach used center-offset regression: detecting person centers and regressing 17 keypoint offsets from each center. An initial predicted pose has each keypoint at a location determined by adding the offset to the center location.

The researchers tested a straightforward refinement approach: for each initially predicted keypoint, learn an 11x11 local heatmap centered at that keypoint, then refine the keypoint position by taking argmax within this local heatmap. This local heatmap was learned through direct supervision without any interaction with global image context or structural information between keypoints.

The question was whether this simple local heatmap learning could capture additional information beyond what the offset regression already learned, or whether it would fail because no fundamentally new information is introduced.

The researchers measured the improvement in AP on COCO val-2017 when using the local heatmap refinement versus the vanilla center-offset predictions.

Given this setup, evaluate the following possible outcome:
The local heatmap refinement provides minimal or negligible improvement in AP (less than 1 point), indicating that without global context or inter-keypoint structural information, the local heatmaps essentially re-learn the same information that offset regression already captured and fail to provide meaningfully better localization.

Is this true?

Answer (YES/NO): YES